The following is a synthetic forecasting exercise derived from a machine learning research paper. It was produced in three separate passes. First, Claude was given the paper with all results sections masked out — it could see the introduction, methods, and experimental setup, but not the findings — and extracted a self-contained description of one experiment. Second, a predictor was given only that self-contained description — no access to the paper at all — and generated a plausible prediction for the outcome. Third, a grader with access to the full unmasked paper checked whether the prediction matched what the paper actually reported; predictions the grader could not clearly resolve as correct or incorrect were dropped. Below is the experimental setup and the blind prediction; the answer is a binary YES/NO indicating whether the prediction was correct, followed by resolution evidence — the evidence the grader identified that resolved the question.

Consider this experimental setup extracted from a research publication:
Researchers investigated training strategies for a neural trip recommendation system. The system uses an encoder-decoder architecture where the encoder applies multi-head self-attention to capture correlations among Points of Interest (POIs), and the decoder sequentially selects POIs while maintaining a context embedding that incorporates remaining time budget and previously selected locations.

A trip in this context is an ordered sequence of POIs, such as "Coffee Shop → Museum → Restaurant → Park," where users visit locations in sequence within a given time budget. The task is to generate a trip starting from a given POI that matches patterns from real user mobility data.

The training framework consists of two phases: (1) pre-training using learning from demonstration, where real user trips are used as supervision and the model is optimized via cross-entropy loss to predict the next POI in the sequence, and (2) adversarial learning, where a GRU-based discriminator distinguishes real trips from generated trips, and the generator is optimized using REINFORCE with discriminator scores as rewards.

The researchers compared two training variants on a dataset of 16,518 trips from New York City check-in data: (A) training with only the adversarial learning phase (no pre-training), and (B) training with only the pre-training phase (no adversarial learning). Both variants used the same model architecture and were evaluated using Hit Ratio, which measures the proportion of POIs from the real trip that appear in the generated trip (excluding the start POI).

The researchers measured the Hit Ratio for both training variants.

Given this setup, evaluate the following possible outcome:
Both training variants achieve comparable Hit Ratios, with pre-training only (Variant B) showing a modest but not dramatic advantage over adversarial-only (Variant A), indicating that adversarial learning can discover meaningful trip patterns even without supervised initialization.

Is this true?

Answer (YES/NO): NO